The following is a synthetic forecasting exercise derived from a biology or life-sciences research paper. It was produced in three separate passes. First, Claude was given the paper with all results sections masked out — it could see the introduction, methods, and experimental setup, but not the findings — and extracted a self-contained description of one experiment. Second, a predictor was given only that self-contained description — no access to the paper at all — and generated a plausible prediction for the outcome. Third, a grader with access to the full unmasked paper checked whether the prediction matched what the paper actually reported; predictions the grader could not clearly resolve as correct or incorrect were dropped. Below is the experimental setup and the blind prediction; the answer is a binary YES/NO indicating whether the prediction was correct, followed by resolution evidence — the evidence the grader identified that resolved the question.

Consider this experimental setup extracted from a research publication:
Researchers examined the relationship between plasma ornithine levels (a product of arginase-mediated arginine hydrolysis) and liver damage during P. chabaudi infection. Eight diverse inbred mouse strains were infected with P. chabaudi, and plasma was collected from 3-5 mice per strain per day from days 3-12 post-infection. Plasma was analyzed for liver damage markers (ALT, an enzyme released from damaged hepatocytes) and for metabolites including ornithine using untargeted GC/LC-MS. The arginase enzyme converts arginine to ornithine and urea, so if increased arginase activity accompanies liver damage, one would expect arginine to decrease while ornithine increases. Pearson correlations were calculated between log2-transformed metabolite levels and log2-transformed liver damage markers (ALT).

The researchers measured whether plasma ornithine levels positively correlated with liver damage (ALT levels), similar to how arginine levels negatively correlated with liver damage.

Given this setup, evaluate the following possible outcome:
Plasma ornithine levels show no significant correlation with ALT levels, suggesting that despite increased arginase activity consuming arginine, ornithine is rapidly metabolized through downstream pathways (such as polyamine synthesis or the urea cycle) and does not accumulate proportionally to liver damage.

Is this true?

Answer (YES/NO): NO